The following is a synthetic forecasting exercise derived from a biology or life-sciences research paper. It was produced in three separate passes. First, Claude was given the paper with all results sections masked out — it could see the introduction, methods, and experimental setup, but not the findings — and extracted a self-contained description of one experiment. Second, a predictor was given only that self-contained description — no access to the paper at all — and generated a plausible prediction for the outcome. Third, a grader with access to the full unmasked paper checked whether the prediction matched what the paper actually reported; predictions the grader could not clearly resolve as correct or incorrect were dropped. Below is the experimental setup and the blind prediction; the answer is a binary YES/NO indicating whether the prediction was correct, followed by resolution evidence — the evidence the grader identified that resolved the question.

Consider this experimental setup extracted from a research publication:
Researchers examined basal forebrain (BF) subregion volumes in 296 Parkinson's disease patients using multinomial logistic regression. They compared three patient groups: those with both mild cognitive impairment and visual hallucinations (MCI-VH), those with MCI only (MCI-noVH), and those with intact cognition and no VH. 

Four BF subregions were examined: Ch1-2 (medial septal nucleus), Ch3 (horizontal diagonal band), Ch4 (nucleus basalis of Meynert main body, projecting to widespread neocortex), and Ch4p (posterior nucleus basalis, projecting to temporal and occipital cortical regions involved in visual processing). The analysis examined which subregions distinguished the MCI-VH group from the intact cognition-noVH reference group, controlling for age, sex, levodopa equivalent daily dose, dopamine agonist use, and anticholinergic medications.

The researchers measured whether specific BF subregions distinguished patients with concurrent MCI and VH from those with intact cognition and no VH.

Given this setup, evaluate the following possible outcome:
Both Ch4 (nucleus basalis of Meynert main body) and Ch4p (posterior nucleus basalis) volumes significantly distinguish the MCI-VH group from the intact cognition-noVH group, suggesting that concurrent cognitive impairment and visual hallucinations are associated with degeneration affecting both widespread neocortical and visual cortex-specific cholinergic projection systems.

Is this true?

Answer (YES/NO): NO